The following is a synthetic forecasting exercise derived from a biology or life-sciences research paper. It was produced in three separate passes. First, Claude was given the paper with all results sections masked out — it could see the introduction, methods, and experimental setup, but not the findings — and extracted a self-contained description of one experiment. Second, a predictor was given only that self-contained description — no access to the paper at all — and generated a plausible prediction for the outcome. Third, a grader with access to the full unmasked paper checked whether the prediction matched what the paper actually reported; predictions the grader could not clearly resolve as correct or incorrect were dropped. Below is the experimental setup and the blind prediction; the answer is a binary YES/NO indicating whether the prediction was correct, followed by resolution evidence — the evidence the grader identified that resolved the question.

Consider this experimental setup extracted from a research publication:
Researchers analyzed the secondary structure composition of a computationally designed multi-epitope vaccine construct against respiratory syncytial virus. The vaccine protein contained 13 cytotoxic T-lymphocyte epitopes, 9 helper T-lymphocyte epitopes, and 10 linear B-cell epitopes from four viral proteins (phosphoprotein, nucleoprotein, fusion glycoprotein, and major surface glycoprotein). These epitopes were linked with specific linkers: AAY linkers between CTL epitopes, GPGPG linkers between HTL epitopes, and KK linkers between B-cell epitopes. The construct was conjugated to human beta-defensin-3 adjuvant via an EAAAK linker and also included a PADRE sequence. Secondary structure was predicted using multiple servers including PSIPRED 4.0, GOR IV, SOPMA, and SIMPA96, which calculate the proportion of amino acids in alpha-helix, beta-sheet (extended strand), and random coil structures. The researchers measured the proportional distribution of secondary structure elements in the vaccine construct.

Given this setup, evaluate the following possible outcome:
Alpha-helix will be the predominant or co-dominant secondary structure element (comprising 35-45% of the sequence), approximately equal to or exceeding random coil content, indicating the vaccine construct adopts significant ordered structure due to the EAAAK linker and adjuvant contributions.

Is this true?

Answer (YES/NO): NO